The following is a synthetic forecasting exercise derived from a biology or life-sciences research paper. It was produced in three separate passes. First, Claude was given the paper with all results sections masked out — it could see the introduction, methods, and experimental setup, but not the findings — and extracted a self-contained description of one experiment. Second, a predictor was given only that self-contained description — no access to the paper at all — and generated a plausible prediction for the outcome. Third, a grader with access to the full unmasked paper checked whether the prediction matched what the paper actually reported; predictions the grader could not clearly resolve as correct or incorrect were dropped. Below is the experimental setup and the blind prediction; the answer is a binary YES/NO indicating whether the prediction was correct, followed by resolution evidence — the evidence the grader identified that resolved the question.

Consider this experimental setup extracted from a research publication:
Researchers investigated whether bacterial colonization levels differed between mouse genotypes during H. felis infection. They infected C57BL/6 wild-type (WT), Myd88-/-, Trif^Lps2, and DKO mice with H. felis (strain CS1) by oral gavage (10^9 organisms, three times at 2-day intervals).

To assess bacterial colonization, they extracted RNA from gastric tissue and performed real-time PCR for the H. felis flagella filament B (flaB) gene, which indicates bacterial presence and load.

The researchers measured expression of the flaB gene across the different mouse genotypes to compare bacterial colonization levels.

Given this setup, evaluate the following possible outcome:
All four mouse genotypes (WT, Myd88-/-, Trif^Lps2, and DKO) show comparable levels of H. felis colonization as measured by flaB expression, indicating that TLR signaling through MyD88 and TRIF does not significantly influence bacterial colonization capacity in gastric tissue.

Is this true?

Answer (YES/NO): YES